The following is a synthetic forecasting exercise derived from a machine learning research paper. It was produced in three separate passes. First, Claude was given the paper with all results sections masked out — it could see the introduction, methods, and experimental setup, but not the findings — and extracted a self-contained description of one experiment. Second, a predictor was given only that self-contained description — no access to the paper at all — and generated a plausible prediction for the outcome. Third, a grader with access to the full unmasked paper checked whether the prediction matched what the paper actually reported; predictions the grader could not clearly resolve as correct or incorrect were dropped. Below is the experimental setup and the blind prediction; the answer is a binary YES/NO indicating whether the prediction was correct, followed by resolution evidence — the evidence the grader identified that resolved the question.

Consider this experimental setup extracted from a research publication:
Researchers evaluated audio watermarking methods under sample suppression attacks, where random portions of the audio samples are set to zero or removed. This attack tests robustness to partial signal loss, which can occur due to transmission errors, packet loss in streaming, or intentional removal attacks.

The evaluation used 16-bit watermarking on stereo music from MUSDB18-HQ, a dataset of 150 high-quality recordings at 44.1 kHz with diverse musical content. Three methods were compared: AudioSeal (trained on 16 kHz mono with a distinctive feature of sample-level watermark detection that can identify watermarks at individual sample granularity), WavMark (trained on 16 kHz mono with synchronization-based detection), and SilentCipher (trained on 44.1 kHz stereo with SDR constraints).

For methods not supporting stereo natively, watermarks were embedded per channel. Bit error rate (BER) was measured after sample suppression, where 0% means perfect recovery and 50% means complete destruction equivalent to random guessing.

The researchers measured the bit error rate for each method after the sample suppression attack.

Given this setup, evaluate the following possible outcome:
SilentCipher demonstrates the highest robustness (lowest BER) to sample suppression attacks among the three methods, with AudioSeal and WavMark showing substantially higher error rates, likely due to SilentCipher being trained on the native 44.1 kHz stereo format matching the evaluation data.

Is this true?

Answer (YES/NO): NO